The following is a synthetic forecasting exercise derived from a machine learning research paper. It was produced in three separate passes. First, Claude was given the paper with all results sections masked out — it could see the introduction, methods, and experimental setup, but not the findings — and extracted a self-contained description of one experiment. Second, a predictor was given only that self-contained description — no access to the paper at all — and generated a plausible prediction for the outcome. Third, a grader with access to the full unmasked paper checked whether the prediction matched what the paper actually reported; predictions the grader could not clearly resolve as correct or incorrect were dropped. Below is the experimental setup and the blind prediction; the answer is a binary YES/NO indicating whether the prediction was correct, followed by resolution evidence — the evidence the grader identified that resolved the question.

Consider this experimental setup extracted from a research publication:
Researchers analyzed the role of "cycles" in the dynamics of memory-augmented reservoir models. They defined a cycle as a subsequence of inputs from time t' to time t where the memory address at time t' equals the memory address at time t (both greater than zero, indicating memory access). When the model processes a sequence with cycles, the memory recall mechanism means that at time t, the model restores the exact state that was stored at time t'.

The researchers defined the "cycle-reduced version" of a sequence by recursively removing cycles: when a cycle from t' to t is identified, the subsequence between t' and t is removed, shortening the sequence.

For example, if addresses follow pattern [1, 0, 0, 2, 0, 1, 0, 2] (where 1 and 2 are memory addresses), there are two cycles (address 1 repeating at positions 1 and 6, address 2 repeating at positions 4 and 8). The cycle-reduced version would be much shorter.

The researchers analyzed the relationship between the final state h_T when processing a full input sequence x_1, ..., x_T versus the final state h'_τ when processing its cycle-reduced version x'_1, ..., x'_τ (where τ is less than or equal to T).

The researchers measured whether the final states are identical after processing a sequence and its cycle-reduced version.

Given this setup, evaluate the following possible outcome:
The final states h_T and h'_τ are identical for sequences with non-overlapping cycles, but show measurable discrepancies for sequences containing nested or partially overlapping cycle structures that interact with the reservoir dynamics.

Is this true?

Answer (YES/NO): NO